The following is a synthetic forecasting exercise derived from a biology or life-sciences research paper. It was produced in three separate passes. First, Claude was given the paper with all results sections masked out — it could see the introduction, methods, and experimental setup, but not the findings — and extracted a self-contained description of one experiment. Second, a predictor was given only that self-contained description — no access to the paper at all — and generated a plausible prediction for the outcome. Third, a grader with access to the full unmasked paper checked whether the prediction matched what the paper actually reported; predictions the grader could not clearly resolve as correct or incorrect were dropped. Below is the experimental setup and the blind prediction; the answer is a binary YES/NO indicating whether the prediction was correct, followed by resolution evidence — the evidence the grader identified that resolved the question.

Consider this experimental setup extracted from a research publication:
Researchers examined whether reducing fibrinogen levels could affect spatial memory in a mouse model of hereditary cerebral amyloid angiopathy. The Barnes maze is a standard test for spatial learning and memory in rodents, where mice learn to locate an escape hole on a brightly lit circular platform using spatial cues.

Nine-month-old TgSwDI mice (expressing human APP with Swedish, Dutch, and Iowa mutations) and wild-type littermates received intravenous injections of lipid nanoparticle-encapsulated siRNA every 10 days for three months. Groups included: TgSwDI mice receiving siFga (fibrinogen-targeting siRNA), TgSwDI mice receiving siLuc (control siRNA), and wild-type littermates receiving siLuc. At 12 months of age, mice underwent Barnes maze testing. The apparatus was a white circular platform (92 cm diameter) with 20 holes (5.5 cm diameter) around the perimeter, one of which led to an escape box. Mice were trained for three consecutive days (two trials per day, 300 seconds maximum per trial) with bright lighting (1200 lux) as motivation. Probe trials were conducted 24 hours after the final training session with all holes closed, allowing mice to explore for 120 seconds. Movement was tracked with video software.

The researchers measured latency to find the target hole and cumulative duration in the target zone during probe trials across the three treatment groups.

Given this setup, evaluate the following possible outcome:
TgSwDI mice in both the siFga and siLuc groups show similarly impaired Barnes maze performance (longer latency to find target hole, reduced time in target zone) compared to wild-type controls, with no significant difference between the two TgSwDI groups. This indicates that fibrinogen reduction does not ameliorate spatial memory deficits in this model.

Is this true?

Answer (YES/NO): NO